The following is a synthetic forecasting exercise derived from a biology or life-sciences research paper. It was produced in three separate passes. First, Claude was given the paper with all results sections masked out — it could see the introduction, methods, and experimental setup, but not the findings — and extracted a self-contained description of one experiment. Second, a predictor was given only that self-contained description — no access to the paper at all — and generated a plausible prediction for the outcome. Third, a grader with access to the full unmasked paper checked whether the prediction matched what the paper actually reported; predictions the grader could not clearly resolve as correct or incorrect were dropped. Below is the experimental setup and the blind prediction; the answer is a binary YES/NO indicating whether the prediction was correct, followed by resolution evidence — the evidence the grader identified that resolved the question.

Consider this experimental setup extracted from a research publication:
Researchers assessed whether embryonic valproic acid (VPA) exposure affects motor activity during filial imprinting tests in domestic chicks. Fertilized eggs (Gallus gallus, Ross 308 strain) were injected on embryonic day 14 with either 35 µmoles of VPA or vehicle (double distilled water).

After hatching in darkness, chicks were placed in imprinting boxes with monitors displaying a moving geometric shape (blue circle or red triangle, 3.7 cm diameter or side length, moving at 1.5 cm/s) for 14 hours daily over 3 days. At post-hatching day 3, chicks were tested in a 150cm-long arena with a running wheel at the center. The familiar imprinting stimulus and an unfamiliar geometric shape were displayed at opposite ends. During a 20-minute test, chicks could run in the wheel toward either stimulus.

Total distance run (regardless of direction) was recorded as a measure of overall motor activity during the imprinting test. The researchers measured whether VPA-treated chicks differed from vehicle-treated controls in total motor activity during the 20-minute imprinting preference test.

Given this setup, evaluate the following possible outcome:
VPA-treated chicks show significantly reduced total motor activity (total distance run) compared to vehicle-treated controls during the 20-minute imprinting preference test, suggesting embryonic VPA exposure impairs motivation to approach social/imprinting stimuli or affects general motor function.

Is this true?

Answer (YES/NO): NO